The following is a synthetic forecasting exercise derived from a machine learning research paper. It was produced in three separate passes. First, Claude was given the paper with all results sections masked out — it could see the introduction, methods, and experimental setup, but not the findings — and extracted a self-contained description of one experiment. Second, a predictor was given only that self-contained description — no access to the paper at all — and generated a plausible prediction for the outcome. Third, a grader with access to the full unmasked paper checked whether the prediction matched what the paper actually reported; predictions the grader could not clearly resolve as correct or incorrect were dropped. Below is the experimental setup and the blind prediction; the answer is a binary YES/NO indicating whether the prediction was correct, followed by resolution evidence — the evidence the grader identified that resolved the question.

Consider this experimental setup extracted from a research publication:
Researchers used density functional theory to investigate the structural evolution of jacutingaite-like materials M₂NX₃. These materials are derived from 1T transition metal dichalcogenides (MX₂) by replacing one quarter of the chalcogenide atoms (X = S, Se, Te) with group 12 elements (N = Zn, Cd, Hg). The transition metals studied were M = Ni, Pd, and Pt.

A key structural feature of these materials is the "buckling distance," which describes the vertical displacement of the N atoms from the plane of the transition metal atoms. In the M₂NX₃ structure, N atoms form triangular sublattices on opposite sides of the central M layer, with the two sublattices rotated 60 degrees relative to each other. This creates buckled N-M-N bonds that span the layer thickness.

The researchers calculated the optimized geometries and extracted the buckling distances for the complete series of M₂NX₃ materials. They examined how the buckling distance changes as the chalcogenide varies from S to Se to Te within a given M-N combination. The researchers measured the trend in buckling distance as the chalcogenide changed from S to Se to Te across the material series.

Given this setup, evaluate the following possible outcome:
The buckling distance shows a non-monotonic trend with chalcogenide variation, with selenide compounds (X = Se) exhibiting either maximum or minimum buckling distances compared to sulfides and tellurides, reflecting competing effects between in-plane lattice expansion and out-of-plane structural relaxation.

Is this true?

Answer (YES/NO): NO